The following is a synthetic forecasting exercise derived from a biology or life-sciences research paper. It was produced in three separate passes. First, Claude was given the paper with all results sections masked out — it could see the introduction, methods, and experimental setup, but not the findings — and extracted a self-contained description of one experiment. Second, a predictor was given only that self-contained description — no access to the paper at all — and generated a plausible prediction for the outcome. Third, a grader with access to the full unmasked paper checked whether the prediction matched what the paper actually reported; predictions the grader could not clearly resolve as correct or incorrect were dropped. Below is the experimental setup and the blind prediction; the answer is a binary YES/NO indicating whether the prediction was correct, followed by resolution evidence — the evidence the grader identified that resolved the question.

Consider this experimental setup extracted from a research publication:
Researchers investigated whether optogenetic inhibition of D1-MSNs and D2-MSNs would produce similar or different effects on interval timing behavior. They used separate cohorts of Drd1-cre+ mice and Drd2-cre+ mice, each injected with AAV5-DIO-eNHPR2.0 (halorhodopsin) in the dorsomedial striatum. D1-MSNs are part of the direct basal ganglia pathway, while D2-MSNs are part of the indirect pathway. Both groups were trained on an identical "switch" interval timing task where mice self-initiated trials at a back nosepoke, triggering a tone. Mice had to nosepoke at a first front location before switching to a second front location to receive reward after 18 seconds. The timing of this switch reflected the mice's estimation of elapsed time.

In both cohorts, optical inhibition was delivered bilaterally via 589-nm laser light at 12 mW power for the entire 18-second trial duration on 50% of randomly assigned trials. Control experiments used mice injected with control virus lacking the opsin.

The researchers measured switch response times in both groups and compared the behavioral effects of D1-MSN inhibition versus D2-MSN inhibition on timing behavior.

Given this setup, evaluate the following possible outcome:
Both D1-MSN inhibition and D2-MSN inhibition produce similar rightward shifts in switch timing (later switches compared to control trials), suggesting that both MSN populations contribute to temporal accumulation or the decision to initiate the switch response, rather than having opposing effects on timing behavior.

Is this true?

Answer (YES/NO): YES